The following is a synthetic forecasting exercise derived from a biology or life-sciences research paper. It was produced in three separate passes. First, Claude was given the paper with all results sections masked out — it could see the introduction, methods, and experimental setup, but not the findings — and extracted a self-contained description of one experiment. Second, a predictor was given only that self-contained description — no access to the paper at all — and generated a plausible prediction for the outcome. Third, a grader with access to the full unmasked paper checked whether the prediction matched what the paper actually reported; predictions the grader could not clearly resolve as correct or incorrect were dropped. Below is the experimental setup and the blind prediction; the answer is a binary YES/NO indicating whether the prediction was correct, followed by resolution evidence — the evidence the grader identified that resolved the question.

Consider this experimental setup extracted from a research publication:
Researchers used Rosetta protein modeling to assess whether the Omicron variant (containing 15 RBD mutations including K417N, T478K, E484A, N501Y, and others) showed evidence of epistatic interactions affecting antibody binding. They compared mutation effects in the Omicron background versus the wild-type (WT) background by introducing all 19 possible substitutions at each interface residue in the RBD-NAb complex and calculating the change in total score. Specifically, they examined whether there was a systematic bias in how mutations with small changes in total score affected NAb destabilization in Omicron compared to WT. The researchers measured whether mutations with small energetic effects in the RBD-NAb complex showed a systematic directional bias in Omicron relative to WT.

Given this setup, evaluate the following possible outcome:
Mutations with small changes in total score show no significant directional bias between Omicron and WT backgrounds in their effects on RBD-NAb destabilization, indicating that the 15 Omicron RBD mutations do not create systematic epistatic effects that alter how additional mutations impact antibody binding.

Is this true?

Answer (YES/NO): NO